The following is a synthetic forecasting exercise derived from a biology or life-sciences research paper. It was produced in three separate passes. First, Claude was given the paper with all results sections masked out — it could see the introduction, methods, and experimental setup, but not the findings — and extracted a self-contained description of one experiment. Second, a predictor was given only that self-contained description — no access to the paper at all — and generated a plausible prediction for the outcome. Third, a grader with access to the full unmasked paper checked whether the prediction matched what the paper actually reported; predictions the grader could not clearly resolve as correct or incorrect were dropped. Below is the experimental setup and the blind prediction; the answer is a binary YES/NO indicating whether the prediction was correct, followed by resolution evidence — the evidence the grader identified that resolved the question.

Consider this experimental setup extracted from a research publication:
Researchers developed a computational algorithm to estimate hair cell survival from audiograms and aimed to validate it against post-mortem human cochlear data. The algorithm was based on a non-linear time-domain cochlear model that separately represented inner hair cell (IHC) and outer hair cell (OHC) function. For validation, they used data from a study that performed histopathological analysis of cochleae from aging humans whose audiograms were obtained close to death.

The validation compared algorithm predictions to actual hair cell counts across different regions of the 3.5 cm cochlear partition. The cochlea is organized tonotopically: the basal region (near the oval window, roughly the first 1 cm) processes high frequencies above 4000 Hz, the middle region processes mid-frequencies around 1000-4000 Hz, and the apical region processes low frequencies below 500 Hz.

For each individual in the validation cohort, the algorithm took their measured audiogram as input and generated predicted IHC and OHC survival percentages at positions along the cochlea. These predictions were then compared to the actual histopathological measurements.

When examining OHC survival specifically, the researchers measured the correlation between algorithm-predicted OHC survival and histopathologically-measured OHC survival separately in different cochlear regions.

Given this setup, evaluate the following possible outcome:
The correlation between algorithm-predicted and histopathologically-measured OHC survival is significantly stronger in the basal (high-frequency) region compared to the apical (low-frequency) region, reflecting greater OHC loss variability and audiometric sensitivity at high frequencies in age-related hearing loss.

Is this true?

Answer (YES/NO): YES